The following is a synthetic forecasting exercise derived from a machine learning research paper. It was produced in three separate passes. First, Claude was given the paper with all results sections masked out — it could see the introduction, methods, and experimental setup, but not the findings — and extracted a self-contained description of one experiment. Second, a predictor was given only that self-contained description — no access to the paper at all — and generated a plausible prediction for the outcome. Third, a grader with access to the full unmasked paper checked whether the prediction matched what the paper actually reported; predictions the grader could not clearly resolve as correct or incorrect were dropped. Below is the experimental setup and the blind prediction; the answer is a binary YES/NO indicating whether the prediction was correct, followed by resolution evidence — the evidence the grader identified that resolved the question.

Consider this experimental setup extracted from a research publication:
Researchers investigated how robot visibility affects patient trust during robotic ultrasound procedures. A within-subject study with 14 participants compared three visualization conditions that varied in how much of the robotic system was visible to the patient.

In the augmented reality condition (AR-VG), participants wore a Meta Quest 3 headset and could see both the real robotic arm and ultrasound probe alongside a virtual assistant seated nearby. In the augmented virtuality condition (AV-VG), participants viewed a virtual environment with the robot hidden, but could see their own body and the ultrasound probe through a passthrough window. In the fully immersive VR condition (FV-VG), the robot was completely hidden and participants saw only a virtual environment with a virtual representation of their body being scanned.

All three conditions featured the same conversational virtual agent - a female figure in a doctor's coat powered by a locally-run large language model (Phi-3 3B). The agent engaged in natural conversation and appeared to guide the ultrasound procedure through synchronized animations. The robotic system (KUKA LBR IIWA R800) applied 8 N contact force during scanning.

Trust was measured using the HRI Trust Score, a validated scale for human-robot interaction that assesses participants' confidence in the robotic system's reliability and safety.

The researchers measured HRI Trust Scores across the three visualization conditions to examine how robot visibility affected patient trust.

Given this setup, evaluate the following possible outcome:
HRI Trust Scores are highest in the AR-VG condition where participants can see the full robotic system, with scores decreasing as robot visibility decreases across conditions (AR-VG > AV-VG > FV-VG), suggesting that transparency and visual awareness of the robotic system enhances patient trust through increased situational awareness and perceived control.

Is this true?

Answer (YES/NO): YES